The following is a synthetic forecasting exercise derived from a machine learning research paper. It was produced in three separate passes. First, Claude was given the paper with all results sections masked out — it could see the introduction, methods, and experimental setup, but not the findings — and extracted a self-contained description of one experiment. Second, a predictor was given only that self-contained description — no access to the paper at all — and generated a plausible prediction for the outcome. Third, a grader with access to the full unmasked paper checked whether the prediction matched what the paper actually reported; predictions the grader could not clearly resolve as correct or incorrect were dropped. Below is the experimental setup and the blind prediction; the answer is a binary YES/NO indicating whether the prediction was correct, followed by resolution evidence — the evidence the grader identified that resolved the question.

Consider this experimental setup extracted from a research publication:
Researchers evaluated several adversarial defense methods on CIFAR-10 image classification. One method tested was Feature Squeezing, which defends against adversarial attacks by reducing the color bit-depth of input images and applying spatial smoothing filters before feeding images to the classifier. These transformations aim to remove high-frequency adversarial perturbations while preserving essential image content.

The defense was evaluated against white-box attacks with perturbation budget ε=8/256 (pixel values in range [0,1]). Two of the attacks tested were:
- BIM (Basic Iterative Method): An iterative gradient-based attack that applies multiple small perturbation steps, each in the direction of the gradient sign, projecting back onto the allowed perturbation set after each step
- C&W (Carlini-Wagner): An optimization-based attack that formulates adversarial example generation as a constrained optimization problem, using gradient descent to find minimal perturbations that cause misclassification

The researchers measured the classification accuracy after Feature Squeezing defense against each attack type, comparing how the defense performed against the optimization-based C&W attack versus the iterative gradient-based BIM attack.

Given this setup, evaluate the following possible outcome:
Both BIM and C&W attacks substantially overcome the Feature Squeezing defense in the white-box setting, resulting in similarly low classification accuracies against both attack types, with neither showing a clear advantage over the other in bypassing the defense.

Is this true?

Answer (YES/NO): NO